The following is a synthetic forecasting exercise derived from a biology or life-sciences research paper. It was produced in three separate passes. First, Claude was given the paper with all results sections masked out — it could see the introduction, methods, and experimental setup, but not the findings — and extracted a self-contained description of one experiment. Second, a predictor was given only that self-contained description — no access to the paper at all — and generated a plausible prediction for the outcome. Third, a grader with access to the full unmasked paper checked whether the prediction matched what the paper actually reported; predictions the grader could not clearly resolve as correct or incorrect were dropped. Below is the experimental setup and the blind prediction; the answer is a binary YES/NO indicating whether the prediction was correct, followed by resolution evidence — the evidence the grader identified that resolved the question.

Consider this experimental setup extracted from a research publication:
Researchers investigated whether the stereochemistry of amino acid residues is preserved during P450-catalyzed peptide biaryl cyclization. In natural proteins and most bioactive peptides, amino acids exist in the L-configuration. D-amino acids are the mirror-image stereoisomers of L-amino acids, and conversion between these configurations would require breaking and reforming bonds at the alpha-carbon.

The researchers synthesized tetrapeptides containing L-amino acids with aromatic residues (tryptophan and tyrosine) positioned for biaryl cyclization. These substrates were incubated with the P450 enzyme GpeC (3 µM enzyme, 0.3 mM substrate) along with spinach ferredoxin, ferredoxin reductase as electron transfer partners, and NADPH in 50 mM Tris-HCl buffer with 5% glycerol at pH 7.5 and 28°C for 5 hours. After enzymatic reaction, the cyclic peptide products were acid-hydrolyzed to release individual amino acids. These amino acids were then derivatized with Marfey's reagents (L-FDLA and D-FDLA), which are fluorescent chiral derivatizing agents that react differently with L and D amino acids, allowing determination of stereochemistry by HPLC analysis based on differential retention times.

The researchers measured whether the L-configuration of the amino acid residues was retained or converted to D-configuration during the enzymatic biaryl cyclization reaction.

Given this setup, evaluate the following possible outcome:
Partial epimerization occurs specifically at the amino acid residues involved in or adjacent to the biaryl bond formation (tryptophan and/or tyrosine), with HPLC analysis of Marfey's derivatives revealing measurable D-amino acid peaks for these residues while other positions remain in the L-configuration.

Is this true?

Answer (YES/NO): NO